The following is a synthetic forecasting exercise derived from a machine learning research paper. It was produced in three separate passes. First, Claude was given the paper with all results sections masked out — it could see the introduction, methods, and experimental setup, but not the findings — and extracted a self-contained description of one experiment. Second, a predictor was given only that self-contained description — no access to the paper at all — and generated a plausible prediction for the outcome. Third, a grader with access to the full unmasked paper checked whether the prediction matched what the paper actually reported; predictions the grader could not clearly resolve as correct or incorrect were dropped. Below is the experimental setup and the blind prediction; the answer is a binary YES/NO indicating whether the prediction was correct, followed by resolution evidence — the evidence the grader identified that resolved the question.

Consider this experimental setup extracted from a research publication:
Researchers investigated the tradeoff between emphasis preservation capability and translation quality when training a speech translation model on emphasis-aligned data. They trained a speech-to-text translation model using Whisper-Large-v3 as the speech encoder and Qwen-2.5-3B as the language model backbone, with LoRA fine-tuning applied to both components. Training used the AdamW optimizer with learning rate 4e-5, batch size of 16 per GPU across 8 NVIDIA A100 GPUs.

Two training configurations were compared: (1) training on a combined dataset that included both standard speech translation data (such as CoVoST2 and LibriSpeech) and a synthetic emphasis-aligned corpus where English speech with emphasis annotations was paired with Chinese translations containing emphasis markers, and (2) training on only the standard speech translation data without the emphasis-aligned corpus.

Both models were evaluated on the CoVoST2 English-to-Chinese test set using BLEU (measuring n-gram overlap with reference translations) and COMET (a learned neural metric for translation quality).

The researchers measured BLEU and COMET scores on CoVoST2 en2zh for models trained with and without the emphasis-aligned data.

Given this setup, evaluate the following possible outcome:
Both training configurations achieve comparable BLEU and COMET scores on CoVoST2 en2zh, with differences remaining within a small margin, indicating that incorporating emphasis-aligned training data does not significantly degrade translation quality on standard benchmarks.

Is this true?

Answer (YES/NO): YES